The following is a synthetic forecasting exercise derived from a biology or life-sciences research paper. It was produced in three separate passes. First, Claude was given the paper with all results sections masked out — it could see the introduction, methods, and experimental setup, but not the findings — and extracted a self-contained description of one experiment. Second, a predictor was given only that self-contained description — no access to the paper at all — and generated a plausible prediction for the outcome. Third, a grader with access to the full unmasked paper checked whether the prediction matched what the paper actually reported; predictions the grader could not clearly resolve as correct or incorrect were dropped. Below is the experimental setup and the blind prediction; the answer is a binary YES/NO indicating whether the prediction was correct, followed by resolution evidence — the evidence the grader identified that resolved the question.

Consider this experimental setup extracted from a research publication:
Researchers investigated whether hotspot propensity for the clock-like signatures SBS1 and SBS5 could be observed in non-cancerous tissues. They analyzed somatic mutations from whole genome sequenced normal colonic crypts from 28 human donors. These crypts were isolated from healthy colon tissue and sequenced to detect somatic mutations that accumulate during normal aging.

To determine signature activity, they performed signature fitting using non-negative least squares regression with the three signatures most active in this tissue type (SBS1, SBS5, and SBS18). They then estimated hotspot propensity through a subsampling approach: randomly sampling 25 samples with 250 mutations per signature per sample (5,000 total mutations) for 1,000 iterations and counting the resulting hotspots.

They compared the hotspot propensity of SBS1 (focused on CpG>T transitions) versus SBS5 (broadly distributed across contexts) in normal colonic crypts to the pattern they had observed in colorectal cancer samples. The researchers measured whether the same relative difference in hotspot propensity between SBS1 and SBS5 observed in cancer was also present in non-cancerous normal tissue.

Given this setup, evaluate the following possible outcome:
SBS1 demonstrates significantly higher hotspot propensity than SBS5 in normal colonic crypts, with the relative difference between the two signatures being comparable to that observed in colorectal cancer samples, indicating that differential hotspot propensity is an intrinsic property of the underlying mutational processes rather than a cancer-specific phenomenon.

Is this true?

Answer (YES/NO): YES